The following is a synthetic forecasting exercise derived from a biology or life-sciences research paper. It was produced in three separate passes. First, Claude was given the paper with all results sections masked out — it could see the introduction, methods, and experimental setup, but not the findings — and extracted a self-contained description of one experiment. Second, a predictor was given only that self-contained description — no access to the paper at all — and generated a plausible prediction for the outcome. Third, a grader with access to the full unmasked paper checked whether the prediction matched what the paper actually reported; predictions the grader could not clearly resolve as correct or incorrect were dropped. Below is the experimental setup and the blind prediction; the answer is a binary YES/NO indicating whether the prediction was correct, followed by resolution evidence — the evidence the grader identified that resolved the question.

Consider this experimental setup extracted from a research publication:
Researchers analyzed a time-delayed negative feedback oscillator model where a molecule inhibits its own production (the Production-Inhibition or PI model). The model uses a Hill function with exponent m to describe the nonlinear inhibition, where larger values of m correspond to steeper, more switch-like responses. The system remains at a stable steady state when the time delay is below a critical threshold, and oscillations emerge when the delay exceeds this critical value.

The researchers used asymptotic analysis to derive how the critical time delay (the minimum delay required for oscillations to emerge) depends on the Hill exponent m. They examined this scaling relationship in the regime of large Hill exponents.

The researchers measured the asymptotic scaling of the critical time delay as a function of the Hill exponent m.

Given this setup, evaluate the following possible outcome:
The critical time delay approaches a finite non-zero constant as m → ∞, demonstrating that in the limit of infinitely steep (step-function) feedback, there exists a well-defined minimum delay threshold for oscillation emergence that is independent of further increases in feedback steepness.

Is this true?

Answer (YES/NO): NO